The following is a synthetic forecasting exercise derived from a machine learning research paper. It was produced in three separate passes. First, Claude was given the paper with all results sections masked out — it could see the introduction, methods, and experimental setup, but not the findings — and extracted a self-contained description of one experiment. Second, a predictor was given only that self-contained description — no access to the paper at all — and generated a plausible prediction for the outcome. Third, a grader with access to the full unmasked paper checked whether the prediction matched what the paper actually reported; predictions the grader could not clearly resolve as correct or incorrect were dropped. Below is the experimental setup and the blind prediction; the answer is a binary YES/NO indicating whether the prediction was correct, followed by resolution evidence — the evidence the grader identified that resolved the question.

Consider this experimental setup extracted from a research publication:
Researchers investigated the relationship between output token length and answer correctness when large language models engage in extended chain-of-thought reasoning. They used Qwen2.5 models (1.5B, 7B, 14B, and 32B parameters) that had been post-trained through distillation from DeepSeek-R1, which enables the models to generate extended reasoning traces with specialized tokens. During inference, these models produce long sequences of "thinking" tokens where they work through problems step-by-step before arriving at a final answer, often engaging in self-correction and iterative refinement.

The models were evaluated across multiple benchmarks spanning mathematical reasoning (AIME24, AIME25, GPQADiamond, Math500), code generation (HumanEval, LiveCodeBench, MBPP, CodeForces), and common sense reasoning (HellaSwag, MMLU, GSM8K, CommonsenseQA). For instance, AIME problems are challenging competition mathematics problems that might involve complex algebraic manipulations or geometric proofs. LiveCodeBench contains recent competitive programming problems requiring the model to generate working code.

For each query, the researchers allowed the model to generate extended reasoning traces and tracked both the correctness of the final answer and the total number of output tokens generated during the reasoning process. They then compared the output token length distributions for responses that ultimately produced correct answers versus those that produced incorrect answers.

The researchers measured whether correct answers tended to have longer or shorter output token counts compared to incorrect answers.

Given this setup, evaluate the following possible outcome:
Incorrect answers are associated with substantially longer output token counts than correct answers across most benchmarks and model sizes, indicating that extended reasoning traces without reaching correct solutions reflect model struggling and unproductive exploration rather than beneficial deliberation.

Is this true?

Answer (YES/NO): YES